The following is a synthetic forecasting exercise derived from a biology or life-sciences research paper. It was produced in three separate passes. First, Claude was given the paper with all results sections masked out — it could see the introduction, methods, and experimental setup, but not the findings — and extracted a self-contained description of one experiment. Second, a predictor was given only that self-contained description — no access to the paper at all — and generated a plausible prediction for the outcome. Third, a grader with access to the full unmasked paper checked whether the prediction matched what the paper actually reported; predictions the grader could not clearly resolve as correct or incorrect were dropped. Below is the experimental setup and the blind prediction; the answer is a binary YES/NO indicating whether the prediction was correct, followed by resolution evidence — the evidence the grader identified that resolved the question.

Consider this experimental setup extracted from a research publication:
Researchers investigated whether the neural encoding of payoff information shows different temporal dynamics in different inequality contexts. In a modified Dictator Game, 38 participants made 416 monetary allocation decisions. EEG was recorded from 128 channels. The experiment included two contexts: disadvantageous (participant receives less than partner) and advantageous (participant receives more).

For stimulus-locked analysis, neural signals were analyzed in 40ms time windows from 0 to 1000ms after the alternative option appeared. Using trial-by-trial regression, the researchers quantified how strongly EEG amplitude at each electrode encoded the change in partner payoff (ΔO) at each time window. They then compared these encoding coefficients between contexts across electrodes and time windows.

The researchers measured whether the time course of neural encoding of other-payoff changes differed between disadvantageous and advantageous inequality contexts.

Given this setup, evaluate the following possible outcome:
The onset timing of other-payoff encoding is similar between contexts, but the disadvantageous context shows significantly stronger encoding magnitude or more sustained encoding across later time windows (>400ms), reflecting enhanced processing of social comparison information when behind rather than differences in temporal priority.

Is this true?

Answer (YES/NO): NO